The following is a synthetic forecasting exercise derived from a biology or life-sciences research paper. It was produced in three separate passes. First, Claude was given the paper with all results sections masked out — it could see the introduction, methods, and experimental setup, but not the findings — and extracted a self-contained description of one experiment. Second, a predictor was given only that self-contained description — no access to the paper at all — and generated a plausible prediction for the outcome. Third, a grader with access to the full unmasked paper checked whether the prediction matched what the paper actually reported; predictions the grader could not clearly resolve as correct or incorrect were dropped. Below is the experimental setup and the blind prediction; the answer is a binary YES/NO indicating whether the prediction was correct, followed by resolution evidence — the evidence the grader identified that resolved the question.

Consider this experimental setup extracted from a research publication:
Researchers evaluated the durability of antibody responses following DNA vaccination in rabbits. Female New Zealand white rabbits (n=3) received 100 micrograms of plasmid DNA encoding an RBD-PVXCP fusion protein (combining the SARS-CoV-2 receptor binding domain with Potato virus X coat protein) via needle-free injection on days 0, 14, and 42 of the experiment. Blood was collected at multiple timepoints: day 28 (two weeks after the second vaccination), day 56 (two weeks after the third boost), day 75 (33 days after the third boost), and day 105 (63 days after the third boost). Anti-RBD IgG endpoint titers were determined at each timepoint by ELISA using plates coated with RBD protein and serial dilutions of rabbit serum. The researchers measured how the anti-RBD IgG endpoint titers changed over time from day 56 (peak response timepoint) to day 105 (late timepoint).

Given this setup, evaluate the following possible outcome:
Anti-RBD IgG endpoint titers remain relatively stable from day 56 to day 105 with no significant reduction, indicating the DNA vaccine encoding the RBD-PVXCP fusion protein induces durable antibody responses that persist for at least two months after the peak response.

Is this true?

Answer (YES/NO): NO